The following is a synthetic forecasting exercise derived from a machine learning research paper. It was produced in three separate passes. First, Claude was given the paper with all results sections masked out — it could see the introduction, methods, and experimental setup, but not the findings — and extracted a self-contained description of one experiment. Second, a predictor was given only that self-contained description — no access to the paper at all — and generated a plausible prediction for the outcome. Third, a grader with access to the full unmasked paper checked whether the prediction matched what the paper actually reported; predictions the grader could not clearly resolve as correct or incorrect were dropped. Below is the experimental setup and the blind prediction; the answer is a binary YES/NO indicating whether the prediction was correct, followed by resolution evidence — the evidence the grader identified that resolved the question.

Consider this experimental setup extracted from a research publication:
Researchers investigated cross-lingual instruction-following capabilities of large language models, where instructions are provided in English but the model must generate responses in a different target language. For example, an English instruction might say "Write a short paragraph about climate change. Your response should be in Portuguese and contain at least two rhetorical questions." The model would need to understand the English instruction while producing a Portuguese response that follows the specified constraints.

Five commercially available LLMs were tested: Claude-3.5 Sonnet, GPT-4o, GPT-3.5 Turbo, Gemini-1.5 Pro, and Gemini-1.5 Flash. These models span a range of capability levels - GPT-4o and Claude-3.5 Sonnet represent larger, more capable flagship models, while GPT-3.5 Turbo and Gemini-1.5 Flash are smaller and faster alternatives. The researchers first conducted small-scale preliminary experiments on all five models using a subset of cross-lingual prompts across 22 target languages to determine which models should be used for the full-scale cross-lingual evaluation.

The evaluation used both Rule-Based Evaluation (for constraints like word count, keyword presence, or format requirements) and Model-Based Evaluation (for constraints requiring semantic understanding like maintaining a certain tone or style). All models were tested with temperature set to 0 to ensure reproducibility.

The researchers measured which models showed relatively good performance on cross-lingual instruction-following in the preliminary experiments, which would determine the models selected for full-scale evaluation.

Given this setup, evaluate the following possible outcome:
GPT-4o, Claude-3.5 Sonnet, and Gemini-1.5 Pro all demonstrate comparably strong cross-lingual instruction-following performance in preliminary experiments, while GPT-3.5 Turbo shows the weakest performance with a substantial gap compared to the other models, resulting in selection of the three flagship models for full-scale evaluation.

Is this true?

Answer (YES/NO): NO